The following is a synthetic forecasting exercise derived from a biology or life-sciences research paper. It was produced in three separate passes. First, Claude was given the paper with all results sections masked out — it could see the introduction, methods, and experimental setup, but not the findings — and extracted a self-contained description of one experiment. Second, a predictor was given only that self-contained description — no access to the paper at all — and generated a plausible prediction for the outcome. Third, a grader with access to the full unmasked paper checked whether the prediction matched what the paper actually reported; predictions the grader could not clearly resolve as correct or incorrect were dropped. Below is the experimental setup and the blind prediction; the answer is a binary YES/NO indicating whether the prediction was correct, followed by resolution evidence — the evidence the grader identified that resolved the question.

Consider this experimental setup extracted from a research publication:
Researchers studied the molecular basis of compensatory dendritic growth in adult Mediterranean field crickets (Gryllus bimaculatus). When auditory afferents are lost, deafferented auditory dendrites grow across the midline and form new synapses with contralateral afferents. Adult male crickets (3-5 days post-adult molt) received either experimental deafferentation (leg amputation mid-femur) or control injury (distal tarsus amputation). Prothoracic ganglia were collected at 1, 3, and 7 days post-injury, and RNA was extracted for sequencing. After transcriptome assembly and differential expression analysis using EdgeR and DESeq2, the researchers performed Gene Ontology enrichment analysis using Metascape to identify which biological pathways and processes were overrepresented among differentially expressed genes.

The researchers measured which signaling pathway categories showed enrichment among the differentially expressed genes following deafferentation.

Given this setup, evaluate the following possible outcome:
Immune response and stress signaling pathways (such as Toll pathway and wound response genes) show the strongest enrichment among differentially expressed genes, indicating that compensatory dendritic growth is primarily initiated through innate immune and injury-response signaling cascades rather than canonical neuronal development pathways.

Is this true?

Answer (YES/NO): NO